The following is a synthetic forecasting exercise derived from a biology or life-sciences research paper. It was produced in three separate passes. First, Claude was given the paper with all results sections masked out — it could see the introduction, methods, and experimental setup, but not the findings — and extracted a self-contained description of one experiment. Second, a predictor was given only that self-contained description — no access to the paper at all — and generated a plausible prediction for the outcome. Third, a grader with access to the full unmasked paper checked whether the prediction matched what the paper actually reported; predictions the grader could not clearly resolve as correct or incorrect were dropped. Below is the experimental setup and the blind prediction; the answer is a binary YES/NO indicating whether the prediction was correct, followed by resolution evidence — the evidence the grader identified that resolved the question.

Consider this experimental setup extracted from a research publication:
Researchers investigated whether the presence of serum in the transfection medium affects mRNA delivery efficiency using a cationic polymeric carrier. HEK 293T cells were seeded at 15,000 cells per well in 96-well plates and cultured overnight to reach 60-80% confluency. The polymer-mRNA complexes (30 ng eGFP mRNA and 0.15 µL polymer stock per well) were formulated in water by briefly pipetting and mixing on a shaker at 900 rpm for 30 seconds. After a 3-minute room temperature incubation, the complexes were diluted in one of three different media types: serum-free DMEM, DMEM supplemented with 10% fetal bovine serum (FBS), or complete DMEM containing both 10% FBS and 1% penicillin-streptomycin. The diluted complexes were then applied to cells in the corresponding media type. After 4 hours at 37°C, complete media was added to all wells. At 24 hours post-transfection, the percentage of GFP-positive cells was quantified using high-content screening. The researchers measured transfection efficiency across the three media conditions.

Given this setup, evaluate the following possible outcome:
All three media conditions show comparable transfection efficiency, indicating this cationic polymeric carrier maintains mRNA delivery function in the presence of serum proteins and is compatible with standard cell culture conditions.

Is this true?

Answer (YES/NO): YES